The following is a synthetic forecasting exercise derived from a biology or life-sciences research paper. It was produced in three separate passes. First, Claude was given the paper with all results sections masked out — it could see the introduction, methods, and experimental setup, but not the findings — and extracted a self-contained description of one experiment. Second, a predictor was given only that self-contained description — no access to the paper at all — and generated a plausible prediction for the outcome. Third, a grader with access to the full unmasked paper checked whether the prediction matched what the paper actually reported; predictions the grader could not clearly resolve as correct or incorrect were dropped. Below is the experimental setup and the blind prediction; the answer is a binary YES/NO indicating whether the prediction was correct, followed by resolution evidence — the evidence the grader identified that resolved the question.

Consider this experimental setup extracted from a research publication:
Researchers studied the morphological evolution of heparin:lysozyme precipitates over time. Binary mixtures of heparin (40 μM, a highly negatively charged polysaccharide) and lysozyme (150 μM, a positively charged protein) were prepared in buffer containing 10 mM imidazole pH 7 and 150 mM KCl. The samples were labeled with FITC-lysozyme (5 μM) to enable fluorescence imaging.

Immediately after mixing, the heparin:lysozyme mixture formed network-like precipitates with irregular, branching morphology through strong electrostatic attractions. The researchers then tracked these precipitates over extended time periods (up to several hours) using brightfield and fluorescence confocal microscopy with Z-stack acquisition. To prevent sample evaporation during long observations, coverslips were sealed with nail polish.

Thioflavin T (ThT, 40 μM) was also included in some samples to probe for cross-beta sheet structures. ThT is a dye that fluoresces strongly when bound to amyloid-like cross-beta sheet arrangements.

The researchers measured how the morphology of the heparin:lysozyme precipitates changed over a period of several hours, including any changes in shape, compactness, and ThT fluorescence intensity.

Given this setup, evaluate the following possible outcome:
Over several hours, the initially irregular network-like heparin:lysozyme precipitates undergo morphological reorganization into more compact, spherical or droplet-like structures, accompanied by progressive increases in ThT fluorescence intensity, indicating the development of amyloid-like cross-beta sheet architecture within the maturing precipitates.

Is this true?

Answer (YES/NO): NO